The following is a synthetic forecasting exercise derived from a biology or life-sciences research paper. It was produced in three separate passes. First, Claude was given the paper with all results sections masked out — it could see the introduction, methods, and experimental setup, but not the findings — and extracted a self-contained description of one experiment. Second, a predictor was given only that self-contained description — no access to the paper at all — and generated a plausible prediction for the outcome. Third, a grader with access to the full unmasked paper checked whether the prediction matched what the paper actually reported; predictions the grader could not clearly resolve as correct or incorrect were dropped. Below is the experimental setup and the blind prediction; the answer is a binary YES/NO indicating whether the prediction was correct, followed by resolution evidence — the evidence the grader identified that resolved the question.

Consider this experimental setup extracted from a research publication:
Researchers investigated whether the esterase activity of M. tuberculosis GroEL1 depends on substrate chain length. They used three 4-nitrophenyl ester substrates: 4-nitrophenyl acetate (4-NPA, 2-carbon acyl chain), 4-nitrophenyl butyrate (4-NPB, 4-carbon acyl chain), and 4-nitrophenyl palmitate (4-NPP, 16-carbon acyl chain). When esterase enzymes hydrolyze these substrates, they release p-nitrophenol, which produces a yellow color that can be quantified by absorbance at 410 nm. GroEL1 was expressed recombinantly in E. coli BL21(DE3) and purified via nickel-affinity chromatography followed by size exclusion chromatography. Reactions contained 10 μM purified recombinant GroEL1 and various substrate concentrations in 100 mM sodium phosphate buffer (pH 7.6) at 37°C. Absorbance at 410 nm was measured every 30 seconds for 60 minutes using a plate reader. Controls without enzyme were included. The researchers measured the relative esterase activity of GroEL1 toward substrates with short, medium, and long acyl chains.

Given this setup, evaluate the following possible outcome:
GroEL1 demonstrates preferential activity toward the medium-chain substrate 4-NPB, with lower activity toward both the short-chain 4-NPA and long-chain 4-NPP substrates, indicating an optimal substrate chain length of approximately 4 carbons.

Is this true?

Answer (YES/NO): NO